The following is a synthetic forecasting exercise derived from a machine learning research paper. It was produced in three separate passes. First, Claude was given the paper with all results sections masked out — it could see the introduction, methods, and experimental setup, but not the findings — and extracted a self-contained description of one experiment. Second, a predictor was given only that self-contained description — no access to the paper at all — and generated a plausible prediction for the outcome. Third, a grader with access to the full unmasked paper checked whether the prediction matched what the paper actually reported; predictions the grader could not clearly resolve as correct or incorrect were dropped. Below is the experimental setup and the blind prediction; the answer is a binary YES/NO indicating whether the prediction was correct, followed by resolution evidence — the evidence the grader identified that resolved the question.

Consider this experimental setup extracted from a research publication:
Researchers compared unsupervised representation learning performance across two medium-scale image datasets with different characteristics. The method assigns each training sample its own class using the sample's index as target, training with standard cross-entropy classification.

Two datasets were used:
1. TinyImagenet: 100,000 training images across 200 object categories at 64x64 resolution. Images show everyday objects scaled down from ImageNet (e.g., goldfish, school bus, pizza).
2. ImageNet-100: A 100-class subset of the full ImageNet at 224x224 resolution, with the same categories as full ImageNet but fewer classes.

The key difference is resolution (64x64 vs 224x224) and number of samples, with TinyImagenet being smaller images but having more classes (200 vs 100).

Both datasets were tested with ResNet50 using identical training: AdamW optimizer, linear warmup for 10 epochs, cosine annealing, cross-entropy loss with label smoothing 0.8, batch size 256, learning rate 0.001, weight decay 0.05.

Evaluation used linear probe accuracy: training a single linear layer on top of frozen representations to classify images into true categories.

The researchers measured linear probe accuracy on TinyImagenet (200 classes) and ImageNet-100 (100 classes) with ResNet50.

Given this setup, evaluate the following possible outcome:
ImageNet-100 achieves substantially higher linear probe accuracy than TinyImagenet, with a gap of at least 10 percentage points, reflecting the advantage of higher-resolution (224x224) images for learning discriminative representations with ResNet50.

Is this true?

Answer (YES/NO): YES